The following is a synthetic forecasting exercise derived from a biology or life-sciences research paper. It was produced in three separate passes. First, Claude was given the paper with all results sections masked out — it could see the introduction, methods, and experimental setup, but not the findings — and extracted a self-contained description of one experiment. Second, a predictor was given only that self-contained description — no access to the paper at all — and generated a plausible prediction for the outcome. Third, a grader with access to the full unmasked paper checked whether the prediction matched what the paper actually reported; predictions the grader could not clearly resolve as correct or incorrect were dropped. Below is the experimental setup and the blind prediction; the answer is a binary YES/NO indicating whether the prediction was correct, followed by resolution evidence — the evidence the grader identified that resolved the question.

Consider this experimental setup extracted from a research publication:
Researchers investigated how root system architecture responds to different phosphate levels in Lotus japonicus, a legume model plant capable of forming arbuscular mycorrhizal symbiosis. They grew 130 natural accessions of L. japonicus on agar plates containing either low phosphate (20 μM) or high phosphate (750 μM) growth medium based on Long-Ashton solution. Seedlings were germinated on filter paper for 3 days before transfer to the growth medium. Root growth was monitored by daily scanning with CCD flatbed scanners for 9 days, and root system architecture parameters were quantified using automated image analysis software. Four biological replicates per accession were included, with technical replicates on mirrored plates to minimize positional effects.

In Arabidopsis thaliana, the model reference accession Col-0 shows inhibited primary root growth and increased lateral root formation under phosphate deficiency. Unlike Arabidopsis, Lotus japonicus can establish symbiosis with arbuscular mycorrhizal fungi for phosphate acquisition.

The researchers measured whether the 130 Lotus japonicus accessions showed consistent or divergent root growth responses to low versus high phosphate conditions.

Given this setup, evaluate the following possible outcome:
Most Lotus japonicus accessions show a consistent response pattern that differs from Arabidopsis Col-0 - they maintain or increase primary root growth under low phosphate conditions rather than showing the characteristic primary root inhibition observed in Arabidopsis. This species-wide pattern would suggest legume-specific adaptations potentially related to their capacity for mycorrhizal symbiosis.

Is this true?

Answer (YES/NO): NO